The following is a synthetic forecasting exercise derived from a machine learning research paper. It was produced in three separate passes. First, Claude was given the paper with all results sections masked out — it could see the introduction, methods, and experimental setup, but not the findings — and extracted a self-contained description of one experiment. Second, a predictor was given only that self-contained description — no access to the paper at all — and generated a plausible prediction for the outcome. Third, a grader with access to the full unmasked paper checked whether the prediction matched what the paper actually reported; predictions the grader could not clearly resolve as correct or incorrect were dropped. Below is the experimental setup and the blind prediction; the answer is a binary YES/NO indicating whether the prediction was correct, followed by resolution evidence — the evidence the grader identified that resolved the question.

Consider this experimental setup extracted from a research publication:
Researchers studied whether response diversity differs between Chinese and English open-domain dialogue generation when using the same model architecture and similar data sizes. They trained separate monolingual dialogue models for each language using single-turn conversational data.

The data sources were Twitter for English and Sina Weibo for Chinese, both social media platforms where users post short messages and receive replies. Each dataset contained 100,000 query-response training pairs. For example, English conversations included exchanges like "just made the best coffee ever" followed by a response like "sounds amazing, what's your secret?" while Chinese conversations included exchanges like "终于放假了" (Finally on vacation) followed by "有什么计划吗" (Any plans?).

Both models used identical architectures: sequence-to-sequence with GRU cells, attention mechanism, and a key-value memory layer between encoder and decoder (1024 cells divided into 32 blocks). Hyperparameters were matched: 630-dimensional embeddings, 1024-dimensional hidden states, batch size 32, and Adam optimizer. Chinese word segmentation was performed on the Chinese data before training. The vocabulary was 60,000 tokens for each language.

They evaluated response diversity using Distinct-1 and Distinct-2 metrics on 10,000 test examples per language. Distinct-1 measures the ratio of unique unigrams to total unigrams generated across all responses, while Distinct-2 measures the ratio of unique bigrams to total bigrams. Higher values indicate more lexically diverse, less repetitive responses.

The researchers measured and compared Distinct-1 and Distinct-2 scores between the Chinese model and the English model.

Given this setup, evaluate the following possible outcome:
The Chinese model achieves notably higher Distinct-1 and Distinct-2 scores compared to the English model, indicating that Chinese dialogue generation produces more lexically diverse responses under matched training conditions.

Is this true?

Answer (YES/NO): YES